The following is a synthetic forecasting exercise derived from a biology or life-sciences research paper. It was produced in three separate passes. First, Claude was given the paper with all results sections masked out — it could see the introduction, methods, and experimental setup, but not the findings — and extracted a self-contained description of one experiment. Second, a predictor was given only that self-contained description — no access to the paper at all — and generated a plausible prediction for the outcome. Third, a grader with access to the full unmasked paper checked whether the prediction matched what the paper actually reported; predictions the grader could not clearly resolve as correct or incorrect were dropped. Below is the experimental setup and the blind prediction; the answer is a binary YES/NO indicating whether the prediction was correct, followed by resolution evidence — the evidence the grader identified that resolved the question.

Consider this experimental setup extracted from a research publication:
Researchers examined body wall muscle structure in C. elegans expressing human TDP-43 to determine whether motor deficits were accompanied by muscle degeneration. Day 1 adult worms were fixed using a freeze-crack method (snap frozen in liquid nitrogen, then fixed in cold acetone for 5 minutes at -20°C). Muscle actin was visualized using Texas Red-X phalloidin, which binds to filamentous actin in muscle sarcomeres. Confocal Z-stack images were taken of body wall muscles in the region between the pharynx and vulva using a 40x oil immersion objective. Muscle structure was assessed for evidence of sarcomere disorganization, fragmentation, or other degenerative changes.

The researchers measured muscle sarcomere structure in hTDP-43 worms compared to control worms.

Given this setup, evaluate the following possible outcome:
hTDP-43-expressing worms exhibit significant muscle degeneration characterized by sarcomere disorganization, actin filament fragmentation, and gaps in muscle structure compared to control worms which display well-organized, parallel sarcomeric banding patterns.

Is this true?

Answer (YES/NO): NO